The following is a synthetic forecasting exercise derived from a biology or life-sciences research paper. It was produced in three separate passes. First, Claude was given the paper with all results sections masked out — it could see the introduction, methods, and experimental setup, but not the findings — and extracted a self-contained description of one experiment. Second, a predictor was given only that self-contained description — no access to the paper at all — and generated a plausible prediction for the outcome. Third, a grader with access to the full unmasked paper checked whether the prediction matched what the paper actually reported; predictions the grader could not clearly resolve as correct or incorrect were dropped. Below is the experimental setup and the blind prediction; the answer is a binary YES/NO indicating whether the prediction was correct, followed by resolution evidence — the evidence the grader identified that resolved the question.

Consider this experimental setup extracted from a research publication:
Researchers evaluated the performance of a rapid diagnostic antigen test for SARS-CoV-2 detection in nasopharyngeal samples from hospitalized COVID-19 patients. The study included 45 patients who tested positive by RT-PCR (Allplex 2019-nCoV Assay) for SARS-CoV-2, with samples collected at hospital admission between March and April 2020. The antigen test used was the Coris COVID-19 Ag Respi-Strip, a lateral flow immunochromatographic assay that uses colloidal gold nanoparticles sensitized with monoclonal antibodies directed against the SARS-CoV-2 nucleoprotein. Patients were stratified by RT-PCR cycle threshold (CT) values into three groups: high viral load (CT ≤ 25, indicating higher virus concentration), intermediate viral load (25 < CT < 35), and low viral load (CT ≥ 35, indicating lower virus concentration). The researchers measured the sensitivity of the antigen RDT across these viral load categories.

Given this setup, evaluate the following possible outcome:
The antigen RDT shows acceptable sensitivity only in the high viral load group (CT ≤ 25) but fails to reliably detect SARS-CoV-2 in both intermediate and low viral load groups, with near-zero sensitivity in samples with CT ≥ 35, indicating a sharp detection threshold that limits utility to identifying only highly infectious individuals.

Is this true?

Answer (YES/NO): YES